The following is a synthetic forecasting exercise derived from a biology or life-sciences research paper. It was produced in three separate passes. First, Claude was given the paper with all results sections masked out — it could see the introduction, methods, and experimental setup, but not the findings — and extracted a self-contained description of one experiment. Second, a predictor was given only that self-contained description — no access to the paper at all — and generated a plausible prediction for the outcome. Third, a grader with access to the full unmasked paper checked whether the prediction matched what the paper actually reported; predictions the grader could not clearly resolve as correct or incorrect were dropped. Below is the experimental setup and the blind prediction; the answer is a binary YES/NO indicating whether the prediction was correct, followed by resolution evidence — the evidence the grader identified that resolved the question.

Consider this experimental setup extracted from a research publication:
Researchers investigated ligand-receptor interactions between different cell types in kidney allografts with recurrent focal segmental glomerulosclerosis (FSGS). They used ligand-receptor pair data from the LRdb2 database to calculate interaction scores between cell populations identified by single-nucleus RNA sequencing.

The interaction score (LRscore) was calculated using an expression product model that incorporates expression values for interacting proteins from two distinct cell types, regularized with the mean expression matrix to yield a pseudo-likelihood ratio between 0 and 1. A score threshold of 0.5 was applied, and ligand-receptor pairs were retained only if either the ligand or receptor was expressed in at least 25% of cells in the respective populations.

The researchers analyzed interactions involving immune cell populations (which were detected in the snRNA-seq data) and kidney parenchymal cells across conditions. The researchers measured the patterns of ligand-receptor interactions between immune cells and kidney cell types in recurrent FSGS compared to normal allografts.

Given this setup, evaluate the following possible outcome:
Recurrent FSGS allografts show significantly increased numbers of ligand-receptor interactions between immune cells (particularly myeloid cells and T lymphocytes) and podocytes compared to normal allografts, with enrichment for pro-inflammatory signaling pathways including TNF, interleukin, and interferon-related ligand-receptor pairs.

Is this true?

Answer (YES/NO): NO